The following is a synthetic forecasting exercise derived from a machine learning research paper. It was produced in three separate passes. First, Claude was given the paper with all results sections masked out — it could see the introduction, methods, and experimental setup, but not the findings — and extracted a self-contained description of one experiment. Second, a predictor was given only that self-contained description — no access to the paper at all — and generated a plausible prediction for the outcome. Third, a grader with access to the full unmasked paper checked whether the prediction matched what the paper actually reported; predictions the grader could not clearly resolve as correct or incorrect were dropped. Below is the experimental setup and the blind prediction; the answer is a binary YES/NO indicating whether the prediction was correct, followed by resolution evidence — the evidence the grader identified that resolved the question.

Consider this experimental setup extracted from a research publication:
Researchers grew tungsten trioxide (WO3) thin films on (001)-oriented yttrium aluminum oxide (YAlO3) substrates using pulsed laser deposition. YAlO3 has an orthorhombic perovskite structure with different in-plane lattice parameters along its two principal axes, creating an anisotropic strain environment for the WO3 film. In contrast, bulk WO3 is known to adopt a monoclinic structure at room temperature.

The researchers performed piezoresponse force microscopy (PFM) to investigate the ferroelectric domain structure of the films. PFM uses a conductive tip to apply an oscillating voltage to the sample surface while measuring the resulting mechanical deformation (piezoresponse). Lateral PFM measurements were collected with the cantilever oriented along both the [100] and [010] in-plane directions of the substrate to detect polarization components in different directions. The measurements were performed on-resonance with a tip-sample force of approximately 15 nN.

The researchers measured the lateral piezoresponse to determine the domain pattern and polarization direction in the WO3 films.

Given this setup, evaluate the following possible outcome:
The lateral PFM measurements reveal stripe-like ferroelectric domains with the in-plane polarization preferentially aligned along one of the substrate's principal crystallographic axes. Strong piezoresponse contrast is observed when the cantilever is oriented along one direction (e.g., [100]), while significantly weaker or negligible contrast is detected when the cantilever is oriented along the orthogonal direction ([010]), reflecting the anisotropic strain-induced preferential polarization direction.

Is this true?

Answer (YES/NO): YES